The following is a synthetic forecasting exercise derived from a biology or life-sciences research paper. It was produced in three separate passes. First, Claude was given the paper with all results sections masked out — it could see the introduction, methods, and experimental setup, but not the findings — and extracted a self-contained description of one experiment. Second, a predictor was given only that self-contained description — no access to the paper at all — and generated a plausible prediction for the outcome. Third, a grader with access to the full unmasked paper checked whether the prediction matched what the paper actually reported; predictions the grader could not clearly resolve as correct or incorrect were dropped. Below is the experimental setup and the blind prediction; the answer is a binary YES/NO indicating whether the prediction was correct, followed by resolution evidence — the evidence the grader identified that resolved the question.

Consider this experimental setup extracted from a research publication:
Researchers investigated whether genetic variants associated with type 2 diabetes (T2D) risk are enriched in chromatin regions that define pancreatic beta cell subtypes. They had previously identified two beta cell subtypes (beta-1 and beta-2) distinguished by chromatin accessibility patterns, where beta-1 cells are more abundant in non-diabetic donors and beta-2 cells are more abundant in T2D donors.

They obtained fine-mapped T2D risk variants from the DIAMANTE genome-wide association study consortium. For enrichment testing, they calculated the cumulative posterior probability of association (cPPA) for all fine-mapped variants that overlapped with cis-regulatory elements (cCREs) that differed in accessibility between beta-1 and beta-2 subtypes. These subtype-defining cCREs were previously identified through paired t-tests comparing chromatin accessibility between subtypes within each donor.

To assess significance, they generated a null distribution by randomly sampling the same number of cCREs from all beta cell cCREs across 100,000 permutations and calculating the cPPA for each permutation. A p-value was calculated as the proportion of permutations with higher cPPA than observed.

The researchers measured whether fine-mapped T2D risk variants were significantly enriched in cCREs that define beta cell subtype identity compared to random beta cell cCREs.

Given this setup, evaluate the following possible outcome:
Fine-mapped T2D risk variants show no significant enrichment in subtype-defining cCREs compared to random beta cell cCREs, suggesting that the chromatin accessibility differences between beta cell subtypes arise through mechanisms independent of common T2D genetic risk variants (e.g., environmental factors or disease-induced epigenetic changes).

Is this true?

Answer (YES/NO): NO